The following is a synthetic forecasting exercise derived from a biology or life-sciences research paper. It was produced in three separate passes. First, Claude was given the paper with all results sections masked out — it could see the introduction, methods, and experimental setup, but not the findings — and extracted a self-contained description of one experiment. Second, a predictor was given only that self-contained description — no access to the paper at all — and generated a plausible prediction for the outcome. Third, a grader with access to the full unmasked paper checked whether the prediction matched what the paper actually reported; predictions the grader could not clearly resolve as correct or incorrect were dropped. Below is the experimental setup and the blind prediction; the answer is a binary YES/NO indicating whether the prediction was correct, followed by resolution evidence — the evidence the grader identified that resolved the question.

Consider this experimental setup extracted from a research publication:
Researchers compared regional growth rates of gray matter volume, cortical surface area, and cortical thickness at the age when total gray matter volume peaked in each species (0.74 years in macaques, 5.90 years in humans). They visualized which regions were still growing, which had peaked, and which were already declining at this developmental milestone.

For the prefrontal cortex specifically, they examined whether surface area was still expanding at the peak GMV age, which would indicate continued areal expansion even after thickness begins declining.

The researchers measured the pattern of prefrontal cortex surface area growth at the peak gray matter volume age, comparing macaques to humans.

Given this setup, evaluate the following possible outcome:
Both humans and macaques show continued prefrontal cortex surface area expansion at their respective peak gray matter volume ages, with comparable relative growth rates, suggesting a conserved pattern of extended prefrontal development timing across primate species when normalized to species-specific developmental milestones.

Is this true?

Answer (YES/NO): NO